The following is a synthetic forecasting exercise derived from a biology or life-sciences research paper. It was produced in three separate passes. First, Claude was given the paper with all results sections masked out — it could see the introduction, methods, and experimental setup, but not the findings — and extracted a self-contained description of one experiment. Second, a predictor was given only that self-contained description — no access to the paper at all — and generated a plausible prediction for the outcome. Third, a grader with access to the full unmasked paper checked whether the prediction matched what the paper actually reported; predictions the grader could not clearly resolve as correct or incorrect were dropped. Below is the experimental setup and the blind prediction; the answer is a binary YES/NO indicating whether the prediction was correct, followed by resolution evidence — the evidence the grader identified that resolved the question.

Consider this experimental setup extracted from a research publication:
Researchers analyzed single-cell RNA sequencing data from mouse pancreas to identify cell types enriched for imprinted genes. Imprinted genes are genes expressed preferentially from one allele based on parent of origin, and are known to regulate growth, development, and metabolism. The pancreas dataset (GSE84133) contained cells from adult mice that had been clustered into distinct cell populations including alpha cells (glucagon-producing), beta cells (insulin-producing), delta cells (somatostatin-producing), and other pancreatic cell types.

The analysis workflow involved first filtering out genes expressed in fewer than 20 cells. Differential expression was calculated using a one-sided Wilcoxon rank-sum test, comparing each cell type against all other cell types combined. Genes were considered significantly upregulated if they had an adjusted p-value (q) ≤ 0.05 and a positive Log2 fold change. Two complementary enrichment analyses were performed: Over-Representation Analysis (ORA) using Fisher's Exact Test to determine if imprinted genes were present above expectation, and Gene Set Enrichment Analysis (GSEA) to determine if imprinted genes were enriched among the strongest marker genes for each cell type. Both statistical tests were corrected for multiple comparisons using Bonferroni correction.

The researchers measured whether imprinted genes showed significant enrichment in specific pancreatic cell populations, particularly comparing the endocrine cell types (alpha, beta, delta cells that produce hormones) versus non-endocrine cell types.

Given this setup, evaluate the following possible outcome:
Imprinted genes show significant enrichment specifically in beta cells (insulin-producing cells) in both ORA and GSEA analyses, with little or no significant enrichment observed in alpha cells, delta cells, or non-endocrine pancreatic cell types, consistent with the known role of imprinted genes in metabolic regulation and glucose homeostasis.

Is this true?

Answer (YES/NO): NO